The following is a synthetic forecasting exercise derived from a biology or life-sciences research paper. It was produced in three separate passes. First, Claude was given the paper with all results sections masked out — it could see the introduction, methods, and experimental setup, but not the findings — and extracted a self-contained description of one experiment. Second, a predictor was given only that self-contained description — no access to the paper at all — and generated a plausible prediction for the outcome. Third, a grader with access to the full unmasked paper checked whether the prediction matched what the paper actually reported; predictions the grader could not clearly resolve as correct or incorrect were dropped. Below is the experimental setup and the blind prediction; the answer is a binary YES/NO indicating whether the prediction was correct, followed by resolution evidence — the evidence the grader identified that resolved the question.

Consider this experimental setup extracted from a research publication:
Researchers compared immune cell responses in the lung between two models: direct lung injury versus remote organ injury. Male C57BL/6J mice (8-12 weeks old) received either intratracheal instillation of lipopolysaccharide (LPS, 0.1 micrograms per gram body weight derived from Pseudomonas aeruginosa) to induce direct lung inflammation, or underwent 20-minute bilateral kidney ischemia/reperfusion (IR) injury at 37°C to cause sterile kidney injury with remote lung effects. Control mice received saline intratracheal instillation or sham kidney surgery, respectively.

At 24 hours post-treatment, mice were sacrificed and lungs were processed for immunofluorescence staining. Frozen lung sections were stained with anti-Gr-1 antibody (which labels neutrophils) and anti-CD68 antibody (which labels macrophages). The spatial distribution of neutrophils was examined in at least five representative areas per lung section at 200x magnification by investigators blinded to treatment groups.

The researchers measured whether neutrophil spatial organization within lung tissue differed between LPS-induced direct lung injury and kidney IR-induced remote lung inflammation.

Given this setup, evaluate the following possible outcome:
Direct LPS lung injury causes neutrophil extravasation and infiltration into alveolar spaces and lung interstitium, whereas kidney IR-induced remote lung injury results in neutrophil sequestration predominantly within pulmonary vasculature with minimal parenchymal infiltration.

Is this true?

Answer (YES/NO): YES